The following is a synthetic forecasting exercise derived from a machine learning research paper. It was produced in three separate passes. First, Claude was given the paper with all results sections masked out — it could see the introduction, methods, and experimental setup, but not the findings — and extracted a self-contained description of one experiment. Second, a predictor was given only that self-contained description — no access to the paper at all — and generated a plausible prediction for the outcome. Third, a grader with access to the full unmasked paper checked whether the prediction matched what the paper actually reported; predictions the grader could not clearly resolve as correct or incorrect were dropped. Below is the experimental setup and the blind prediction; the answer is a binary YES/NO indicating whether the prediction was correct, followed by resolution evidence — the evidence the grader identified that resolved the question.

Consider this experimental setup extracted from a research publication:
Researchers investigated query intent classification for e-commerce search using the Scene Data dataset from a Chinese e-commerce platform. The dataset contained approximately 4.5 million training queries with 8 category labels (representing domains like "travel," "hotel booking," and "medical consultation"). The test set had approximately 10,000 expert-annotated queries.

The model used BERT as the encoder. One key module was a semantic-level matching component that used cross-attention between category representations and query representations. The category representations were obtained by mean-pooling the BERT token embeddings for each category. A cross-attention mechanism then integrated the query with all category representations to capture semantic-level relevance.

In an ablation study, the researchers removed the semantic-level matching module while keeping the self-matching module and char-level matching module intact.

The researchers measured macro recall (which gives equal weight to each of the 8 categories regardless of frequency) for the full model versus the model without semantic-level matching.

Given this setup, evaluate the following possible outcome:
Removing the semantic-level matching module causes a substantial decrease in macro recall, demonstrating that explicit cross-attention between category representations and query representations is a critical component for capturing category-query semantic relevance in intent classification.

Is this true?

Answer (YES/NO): NO